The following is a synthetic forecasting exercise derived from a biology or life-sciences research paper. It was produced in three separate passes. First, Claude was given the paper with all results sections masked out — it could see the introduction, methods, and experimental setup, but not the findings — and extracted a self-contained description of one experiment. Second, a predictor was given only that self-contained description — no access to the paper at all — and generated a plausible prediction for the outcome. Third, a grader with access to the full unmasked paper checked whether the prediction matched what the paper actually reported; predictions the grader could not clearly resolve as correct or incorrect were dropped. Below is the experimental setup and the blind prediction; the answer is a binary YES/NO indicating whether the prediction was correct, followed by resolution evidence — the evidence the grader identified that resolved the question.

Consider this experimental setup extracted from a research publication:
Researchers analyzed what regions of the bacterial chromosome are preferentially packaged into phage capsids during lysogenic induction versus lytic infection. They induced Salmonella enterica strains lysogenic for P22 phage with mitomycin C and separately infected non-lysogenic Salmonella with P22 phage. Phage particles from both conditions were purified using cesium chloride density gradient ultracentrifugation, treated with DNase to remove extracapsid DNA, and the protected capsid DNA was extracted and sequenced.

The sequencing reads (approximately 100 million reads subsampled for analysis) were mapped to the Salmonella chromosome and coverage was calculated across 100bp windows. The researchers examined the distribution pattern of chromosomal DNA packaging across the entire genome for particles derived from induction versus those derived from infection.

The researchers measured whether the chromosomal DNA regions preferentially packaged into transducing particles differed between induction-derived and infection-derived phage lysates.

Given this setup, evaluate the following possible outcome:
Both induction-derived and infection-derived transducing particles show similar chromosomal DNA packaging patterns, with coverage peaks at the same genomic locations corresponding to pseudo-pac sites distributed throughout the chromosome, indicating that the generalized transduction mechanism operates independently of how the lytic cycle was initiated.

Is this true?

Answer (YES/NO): NO